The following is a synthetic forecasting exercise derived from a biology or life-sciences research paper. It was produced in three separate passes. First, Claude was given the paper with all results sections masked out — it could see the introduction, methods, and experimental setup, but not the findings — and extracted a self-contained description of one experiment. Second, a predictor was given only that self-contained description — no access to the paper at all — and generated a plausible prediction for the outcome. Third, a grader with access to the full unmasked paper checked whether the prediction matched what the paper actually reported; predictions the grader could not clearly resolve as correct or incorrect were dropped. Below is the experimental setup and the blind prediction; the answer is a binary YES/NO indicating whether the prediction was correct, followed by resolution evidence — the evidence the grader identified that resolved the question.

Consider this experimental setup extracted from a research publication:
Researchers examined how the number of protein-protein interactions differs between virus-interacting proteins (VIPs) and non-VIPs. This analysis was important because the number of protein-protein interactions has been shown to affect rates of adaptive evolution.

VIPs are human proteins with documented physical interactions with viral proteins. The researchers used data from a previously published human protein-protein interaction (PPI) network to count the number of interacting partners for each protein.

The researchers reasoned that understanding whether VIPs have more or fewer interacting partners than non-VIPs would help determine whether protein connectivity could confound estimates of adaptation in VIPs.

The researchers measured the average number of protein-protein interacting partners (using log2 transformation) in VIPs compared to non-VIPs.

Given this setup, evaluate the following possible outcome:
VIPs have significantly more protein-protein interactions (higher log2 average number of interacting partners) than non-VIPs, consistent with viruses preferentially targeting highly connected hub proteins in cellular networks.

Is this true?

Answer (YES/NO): YES